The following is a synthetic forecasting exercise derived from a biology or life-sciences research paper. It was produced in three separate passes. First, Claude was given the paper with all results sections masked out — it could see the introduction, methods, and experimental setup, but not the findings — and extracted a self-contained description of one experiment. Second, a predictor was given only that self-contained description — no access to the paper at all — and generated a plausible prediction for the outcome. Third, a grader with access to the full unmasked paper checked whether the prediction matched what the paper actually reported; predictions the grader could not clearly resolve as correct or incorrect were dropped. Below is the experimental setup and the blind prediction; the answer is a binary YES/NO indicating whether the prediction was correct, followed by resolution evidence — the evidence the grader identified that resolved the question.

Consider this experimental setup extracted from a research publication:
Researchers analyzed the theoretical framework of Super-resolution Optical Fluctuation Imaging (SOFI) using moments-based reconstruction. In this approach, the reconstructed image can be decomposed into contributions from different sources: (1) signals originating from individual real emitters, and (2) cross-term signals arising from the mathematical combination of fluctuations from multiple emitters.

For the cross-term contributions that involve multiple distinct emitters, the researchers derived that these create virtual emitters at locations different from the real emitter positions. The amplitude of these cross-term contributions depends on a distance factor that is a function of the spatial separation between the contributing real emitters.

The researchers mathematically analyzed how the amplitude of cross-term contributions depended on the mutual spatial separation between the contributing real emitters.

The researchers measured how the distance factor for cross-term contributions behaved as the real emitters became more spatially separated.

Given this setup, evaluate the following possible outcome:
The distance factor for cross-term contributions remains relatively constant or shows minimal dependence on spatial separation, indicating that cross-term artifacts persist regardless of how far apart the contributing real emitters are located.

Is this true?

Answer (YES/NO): NO